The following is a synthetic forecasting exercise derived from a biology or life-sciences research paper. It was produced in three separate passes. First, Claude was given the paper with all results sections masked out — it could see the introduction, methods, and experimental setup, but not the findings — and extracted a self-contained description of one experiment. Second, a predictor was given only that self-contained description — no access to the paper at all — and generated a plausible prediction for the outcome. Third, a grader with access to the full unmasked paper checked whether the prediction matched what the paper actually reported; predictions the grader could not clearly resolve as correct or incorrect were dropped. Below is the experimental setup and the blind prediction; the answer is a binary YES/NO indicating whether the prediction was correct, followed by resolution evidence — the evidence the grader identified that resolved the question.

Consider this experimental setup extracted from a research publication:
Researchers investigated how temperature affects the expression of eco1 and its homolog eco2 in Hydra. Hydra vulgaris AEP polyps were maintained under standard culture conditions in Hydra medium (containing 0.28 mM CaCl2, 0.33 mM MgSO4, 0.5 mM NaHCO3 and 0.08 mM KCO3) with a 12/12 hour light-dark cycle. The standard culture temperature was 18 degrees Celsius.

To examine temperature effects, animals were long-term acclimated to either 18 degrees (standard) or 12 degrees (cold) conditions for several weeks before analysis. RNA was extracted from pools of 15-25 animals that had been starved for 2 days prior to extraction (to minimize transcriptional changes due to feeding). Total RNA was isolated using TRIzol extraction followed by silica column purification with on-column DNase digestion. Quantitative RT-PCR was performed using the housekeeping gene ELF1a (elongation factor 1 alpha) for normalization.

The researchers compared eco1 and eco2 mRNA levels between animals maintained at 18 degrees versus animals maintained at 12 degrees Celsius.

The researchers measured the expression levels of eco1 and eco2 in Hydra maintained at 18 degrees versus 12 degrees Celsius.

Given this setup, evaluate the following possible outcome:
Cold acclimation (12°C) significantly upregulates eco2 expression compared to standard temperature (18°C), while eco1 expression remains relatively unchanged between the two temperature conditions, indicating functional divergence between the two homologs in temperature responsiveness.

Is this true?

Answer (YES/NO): NO